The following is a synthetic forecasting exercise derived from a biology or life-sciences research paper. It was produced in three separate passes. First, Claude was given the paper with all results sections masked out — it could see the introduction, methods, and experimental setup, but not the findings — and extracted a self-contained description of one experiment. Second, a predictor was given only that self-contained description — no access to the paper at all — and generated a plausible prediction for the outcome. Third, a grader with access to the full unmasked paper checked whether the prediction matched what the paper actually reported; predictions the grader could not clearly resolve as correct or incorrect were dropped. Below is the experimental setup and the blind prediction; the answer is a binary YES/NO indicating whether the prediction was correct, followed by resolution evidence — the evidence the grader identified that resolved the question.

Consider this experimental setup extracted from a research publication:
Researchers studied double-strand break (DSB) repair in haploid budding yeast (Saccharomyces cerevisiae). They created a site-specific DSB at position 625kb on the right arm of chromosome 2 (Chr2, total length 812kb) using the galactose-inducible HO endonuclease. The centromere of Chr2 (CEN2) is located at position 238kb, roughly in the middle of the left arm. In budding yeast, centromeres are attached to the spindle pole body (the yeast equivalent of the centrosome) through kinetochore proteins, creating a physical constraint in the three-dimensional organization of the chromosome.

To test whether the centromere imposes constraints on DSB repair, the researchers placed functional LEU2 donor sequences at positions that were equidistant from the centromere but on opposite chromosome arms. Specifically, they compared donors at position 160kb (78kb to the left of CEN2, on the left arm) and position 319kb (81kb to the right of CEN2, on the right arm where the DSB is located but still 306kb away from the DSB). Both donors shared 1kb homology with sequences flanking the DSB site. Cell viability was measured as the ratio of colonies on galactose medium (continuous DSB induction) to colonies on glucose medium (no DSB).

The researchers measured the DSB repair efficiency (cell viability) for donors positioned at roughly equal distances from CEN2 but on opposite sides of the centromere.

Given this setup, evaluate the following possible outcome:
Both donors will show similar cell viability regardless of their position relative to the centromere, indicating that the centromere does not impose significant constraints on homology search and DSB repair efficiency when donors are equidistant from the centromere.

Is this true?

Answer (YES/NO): YES